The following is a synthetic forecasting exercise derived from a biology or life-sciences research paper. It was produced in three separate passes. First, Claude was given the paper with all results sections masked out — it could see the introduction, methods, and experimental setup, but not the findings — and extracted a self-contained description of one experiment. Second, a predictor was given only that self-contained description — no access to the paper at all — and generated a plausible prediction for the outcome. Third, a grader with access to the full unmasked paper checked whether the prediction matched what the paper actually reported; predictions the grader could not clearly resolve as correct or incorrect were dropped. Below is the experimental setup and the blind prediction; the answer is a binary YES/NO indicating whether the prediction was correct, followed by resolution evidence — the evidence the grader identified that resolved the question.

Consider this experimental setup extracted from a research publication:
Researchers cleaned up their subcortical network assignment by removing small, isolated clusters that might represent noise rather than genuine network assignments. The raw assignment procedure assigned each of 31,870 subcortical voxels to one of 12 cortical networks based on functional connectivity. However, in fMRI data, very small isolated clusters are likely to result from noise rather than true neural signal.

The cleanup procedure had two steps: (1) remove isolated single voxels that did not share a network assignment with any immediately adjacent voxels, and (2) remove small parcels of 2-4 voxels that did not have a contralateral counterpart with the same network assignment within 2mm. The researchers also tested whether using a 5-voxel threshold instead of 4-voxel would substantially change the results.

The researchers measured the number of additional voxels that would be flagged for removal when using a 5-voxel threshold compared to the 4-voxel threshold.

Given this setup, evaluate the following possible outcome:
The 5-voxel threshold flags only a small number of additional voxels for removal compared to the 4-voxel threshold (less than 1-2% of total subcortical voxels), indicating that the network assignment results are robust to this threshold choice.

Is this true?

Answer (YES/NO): YES